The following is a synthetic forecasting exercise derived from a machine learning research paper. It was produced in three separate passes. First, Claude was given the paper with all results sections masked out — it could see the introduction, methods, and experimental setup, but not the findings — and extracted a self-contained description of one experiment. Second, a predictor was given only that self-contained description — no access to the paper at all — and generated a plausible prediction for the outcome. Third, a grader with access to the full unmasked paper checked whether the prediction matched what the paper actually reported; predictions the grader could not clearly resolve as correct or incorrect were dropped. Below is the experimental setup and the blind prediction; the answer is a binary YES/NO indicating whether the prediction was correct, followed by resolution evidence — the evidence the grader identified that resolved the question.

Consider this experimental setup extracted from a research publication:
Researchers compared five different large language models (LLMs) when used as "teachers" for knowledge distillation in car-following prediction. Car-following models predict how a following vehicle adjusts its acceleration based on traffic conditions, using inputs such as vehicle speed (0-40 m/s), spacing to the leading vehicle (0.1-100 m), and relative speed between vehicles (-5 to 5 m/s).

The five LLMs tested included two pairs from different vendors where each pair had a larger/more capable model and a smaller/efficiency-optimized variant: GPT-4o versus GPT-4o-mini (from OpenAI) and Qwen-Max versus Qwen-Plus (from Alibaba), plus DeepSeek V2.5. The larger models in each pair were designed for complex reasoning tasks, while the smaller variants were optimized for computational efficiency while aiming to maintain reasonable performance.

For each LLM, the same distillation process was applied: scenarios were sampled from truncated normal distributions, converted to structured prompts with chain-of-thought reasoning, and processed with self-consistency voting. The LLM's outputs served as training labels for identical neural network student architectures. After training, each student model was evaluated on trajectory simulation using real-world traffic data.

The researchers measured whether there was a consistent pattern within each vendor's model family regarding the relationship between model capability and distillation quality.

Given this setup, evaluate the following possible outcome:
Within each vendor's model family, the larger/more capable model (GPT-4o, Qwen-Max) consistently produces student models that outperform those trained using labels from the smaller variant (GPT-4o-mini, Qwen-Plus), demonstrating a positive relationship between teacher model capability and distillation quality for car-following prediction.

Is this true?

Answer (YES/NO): YES